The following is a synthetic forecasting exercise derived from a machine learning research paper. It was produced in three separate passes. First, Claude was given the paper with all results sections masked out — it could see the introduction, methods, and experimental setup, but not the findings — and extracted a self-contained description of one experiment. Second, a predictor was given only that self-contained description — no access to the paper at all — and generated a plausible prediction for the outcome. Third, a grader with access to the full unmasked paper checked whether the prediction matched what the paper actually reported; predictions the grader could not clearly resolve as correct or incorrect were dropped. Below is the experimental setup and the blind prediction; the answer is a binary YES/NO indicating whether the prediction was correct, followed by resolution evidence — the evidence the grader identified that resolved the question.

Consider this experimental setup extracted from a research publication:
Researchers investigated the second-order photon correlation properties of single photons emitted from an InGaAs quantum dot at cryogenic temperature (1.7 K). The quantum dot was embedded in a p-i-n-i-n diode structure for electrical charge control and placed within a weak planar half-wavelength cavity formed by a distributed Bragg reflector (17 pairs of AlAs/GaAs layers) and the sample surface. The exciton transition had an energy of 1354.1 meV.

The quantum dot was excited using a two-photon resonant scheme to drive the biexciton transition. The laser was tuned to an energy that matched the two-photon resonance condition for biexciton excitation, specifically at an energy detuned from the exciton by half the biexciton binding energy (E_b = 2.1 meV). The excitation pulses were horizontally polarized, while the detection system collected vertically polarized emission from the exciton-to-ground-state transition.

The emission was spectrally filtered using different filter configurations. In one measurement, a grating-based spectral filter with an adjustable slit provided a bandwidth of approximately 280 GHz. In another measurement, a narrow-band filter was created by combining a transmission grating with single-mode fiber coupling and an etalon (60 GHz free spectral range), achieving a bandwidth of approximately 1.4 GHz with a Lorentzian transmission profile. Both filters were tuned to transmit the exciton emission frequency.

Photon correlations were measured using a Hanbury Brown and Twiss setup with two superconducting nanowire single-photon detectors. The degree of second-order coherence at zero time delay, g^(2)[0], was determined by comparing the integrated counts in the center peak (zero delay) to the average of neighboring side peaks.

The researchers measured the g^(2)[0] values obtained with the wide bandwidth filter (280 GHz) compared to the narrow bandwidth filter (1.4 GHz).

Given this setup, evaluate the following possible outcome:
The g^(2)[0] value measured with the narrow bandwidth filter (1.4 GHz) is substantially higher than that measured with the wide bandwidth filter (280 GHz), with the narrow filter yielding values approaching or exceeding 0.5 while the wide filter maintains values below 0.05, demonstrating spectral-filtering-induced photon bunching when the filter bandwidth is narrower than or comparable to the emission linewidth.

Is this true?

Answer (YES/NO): NO